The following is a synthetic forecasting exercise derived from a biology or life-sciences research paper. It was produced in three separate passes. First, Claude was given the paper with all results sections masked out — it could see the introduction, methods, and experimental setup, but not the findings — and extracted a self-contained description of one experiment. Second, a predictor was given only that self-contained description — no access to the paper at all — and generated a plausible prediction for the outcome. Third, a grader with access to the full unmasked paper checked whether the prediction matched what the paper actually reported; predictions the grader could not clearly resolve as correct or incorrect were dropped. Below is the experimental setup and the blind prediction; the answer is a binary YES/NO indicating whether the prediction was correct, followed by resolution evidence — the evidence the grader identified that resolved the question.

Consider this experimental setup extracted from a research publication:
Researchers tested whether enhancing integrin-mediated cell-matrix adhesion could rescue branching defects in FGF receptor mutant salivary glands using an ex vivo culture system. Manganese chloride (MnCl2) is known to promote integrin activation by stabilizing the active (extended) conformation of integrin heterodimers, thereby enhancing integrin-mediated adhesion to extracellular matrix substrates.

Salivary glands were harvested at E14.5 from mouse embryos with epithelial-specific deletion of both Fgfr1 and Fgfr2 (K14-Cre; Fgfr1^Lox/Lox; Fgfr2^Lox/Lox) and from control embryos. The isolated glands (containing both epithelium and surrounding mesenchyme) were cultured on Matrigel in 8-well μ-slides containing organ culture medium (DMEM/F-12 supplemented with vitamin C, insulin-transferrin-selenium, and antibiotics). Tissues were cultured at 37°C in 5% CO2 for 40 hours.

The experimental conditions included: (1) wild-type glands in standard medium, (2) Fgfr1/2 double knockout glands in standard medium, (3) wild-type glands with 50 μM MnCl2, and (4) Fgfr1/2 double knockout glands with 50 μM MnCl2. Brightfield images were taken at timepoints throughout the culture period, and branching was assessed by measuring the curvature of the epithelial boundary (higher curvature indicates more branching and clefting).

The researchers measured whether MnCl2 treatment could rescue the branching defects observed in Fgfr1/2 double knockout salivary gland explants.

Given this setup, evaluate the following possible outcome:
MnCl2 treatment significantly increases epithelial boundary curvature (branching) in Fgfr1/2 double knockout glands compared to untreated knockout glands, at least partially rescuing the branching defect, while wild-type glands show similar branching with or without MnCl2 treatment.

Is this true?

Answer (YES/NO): NO